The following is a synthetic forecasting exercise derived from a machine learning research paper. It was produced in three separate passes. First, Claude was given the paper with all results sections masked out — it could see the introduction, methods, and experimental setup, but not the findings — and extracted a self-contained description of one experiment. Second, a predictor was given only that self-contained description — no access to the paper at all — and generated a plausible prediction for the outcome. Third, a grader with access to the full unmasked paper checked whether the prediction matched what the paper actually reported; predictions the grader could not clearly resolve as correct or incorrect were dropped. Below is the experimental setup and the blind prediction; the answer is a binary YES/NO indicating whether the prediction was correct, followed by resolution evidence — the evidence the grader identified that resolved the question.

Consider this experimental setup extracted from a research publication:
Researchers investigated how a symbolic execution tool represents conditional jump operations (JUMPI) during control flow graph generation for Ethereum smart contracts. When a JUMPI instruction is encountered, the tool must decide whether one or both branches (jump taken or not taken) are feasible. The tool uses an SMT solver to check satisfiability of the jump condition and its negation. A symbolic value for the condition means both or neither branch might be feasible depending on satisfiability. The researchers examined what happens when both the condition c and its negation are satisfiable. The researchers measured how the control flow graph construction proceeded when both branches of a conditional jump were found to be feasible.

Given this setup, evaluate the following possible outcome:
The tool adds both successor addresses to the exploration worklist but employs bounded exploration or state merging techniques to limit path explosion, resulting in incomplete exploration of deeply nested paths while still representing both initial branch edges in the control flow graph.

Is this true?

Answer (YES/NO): NO